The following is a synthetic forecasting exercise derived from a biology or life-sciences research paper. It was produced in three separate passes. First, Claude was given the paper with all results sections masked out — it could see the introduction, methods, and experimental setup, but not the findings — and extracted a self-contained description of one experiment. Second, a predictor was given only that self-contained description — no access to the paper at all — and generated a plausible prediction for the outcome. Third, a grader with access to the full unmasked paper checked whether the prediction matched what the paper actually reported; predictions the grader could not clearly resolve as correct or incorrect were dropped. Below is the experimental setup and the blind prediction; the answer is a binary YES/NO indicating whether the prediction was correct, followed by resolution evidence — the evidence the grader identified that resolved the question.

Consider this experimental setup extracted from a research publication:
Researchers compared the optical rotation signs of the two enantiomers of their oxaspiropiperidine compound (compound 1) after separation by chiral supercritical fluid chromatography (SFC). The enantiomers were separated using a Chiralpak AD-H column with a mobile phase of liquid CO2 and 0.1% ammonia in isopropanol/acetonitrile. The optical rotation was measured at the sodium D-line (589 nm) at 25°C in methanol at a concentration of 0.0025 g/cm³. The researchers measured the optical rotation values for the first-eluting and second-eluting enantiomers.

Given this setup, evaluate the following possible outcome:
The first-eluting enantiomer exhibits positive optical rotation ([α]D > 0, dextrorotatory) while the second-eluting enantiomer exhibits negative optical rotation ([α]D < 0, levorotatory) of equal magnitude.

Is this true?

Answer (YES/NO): YES